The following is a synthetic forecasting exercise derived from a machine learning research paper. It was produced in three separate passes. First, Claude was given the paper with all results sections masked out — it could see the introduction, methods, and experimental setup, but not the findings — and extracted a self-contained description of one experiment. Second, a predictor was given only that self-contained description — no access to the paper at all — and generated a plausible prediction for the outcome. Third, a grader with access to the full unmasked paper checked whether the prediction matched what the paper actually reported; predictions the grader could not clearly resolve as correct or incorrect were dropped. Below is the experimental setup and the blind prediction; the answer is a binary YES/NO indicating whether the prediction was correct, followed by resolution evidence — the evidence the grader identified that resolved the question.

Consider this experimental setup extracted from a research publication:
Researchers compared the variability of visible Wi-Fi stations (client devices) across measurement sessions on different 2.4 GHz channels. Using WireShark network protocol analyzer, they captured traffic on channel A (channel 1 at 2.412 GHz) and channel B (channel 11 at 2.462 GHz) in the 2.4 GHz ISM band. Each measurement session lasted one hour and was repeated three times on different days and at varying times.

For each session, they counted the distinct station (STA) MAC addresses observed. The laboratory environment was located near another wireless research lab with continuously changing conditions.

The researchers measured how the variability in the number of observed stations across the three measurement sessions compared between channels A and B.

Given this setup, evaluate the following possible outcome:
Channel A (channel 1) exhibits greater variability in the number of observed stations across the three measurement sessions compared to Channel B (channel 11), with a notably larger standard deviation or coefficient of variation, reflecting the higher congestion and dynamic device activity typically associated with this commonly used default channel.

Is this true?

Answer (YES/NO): NO